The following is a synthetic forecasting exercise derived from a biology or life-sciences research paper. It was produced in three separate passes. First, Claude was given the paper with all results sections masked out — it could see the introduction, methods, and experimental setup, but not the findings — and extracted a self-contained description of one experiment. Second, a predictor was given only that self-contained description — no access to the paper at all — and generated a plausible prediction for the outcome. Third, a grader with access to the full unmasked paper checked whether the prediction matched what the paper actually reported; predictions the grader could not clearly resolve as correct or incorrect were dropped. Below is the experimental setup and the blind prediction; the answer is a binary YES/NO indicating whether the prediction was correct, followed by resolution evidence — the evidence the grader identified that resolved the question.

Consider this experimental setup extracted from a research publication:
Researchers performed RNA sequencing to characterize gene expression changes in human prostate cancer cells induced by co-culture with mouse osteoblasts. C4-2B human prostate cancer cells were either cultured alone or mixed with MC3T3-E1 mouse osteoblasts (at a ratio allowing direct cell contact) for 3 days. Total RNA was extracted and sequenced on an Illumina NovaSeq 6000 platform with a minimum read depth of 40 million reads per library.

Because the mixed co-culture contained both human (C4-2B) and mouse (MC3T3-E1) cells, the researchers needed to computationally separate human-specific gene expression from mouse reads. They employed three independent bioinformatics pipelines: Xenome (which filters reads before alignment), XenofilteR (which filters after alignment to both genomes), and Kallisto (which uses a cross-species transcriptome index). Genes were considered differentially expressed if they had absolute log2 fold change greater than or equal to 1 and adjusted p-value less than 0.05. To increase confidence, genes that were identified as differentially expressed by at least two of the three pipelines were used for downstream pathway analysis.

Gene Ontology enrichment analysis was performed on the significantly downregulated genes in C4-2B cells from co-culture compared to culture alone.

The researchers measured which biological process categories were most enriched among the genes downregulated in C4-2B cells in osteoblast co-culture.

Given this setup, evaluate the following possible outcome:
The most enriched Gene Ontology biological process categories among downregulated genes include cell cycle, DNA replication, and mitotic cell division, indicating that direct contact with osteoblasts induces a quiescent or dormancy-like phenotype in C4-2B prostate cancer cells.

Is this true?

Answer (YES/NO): NO